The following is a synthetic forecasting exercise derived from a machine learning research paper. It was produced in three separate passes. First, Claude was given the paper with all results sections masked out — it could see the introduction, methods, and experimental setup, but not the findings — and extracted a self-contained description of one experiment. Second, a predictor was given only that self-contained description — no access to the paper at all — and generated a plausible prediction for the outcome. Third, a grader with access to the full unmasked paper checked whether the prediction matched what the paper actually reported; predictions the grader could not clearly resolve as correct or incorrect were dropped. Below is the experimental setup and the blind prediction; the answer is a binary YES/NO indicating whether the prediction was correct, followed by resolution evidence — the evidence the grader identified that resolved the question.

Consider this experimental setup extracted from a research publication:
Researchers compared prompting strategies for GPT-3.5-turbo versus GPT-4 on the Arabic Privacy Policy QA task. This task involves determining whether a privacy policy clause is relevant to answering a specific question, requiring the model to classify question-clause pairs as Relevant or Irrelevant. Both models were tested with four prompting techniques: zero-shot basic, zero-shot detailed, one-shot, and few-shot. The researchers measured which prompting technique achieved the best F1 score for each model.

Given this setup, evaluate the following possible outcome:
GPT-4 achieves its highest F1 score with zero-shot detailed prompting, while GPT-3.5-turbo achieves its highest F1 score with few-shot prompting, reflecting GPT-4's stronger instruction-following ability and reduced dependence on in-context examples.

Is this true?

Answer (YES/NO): NO